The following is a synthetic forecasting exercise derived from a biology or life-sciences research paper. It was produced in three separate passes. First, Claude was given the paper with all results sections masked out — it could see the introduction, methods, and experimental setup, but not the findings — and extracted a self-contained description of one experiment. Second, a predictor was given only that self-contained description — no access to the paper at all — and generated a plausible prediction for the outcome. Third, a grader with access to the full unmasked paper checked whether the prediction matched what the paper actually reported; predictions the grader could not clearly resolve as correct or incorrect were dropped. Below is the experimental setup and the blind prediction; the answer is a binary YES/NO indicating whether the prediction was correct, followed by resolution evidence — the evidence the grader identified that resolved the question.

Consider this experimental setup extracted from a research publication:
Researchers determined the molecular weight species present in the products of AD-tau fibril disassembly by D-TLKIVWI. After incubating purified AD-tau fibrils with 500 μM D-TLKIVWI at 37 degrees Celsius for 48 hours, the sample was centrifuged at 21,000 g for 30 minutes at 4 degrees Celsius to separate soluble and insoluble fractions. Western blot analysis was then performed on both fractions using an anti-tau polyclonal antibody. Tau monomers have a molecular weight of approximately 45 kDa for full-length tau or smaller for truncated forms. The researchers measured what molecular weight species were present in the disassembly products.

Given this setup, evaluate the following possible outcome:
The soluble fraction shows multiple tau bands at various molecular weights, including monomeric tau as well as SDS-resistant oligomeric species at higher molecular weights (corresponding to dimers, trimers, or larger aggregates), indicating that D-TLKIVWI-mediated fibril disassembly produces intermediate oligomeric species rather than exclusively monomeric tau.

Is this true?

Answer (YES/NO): NO